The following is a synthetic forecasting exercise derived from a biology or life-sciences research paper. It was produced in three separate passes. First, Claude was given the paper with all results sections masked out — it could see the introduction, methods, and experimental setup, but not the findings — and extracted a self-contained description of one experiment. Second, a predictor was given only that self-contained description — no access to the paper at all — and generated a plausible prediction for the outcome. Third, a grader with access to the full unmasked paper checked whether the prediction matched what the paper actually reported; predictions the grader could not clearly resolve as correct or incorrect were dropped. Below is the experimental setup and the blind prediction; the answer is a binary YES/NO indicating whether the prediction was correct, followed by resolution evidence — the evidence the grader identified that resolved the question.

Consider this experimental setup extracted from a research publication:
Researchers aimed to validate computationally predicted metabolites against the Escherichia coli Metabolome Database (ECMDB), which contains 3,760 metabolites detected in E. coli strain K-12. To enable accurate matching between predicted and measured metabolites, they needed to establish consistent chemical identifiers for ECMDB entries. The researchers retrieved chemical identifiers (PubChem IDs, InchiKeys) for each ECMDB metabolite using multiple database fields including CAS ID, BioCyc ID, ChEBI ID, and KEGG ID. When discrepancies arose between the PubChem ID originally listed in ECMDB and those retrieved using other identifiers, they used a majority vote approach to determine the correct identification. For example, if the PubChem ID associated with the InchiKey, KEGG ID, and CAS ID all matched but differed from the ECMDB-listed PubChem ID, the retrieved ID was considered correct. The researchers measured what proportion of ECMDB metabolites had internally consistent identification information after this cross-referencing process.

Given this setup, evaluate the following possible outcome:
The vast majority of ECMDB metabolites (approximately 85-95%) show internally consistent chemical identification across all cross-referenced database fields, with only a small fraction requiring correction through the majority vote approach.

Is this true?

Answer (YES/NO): YES